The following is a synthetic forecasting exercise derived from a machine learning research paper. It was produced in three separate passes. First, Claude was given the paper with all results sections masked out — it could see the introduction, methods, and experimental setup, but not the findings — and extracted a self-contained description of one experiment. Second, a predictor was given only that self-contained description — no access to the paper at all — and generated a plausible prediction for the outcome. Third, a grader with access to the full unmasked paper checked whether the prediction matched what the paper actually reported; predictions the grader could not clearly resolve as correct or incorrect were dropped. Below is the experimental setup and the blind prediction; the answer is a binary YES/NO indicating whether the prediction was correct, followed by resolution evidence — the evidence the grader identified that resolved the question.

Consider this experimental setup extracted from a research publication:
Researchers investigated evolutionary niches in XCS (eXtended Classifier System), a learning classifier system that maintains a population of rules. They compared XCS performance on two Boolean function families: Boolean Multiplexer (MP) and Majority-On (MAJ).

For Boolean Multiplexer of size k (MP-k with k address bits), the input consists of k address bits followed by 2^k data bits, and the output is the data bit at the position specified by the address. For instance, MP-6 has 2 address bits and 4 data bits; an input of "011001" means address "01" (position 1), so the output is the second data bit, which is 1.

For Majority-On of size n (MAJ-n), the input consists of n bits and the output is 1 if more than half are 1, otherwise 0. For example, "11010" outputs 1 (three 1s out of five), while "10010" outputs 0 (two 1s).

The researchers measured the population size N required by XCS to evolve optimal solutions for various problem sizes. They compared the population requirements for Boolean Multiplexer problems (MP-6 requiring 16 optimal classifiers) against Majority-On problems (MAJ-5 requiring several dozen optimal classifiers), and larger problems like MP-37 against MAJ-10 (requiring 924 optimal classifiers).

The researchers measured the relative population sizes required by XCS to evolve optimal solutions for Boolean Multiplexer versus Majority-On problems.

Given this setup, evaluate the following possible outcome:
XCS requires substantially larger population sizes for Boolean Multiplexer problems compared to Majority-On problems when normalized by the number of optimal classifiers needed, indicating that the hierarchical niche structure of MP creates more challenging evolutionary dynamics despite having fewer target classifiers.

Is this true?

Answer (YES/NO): NO